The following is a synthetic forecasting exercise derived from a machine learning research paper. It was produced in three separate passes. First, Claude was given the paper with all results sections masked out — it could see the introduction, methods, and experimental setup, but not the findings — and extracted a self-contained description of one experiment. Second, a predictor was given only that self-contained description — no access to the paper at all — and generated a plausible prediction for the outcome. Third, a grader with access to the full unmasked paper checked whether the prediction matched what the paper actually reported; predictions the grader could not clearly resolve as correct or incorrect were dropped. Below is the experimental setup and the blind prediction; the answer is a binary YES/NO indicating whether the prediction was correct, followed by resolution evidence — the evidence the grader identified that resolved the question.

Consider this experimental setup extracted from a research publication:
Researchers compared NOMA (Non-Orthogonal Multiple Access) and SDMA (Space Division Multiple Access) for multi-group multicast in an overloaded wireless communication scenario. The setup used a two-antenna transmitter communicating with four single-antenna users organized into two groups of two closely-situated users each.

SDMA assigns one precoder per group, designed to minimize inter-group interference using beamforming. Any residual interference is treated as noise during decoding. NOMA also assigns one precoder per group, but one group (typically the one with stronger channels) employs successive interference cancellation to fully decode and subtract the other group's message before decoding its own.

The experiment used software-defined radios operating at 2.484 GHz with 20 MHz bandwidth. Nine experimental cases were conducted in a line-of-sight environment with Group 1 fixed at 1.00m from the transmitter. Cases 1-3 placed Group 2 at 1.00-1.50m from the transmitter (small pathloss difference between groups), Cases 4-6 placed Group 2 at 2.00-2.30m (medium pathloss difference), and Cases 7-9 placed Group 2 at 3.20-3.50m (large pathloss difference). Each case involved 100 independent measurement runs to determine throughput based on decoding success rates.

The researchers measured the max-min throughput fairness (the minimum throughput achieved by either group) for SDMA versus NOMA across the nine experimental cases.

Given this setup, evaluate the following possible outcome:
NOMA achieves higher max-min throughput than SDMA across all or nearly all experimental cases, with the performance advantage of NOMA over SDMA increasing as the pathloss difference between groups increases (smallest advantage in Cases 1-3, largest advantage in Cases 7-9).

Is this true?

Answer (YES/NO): NO